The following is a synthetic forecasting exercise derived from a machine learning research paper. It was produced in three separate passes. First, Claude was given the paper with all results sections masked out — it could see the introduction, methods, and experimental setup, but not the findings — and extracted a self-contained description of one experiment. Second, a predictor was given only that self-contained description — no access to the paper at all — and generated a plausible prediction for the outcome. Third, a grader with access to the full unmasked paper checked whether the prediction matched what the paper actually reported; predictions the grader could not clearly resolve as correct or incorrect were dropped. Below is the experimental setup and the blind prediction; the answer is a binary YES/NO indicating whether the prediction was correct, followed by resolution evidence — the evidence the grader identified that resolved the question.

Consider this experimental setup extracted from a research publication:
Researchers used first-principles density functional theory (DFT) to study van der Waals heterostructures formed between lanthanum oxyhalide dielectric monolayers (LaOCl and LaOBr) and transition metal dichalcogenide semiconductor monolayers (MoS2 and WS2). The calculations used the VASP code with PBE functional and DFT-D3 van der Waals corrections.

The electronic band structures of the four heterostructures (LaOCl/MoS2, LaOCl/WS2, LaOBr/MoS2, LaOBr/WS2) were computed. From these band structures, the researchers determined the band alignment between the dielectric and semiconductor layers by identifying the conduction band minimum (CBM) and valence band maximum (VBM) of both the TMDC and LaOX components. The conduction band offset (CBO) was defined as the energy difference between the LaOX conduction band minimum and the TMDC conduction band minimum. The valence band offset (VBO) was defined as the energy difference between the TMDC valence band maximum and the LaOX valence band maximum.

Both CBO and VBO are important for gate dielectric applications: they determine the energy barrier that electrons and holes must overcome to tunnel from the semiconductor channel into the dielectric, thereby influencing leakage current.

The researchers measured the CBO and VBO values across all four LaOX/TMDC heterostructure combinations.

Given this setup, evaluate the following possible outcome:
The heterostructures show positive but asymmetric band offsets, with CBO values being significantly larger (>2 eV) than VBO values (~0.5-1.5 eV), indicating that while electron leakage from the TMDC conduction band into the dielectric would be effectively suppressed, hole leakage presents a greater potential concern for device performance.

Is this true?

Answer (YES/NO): NO